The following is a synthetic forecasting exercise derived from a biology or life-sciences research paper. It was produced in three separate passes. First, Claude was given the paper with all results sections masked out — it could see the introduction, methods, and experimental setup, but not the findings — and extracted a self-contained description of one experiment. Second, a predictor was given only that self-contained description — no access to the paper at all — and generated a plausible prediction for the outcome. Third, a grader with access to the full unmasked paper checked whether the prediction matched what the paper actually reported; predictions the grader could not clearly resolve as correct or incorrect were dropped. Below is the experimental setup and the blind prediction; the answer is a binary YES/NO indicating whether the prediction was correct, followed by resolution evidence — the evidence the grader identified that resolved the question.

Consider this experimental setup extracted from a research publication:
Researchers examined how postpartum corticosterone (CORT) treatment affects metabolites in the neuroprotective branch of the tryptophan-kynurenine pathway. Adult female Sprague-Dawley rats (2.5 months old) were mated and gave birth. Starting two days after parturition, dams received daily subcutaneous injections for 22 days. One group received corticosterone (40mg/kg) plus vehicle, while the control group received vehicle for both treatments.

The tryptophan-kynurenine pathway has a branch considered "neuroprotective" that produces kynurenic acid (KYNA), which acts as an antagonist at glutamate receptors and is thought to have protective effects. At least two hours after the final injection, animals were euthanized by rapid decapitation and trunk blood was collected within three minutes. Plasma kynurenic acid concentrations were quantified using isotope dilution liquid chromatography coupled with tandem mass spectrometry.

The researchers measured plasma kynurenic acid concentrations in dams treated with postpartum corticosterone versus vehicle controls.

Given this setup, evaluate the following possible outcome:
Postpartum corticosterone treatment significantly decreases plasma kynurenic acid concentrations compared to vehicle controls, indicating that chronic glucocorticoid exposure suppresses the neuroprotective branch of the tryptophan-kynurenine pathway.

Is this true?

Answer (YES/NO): NO